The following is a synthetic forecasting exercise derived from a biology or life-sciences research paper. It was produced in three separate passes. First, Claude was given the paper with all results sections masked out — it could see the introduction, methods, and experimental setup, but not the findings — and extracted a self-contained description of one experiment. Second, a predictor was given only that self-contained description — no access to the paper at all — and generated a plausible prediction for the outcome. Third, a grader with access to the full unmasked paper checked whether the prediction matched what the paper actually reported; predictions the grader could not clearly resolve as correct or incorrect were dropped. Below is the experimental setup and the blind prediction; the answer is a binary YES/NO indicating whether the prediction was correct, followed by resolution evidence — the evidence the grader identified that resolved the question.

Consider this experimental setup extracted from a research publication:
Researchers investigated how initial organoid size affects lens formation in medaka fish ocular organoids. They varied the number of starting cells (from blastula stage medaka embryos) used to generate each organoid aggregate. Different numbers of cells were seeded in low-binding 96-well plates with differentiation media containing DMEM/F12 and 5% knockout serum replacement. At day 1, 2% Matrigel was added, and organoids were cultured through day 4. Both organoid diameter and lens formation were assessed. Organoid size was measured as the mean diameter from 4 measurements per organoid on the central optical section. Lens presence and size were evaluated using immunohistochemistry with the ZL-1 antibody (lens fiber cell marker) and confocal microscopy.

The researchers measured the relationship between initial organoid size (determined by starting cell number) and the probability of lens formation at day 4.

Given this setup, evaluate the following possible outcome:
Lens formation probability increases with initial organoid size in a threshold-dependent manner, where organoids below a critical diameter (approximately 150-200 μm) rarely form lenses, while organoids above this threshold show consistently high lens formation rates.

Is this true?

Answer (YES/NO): NO